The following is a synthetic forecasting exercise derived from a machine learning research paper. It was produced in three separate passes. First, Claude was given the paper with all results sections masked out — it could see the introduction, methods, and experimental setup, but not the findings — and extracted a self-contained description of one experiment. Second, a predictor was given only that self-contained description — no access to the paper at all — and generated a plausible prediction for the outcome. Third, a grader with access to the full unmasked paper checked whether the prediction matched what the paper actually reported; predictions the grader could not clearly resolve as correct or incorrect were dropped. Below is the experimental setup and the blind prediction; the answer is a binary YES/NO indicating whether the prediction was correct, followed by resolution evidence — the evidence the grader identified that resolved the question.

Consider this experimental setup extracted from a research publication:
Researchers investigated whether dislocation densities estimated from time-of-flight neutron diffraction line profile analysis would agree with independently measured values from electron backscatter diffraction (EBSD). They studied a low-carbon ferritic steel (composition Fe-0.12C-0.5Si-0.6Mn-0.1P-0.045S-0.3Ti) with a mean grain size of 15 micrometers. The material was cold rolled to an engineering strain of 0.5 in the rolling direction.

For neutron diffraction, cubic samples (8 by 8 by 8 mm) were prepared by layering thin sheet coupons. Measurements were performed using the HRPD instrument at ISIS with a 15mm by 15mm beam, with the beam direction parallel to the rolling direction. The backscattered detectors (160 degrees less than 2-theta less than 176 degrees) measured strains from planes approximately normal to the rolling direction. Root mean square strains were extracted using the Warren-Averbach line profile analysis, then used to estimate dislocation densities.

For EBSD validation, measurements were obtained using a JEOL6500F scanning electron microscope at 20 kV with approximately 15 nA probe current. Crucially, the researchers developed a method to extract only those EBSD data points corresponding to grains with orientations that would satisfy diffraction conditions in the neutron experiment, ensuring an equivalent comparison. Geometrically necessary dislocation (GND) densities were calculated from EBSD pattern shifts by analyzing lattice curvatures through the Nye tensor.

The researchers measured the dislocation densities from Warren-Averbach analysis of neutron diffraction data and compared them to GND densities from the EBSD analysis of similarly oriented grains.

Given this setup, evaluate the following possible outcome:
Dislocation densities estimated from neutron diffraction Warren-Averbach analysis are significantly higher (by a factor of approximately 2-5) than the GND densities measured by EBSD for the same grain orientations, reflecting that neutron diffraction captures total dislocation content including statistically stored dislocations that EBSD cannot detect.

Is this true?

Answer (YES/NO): NO